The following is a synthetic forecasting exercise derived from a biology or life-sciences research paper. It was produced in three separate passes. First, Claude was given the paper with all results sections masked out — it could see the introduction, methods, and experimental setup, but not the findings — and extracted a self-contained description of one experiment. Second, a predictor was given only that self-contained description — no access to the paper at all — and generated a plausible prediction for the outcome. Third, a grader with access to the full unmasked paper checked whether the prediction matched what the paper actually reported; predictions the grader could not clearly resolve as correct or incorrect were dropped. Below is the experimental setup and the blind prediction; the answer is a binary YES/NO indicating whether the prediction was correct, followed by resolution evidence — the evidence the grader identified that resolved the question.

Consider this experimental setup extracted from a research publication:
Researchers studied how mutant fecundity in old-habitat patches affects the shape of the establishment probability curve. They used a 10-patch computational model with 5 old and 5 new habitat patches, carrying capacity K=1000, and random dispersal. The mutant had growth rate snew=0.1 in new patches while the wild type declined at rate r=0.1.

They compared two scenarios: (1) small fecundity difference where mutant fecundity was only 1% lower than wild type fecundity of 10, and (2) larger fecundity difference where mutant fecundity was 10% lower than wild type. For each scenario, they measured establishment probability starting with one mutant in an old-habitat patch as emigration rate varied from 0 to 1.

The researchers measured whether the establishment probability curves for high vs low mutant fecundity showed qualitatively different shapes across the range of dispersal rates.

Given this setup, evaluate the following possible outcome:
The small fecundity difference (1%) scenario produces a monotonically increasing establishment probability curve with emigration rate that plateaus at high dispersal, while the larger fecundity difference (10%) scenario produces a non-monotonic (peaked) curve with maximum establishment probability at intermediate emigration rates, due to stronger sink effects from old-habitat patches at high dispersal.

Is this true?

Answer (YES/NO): NO